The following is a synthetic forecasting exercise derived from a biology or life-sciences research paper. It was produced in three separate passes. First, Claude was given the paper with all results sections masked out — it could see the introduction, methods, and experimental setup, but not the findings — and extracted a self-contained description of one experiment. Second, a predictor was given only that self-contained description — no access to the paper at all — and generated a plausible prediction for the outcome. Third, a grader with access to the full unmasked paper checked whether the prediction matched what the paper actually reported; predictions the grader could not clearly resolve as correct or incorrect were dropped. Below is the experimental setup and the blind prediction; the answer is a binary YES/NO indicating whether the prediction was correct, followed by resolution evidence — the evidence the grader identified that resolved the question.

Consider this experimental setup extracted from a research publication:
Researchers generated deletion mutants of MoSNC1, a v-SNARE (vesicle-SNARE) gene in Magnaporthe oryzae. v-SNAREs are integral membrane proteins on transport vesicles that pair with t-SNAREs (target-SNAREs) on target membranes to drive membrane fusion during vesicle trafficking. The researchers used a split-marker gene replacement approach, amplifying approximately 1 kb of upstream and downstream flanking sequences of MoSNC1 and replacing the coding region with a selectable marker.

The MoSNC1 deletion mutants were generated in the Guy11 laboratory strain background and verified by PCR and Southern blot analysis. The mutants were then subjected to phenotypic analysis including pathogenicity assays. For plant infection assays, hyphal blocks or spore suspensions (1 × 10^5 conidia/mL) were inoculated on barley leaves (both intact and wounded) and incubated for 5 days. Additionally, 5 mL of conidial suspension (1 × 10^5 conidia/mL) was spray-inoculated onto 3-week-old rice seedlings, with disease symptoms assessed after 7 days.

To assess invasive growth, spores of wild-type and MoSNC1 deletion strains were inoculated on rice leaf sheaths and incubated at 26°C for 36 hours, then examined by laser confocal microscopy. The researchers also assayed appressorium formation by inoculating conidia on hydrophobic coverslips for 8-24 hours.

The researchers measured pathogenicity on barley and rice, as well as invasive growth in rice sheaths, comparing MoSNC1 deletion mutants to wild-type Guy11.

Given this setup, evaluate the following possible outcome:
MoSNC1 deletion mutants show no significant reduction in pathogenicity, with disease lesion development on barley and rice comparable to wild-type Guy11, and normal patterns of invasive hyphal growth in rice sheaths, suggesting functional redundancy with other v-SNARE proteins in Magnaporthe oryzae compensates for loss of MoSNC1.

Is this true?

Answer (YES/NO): NO